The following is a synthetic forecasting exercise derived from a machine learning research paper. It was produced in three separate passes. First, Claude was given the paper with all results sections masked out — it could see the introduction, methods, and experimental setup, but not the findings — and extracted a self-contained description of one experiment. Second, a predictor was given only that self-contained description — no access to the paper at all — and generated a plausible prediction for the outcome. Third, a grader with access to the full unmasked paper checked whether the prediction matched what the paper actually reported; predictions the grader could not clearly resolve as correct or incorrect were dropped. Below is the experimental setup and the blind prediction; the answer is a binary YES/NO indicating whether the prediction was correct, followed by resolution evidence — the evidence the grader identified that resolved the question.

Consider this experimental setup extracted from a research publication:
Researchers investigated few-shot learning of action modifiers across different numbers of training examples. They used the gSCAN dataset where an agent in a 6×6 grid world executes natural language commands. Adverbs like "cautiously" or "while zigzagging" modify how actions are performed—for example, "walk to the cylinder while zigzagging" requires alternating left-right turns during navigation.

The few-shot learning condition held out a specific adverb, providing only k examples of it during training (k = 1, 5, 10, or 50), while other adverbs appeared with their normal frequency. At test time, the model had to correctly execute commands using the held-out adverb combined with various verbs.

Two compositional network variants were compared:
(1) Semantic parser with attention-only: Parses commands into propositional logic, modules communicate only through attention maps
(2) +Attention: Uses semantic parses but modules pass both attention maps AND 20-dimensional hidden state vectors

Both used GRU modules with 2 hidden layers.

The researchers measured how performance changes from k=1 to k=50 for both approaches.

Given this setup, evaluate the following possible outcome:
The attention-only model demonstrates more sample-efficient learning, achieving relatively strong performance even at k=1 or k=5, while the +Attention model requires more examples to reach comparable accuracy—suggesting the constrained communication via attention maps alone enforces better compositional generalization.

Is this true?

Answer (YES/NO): NO